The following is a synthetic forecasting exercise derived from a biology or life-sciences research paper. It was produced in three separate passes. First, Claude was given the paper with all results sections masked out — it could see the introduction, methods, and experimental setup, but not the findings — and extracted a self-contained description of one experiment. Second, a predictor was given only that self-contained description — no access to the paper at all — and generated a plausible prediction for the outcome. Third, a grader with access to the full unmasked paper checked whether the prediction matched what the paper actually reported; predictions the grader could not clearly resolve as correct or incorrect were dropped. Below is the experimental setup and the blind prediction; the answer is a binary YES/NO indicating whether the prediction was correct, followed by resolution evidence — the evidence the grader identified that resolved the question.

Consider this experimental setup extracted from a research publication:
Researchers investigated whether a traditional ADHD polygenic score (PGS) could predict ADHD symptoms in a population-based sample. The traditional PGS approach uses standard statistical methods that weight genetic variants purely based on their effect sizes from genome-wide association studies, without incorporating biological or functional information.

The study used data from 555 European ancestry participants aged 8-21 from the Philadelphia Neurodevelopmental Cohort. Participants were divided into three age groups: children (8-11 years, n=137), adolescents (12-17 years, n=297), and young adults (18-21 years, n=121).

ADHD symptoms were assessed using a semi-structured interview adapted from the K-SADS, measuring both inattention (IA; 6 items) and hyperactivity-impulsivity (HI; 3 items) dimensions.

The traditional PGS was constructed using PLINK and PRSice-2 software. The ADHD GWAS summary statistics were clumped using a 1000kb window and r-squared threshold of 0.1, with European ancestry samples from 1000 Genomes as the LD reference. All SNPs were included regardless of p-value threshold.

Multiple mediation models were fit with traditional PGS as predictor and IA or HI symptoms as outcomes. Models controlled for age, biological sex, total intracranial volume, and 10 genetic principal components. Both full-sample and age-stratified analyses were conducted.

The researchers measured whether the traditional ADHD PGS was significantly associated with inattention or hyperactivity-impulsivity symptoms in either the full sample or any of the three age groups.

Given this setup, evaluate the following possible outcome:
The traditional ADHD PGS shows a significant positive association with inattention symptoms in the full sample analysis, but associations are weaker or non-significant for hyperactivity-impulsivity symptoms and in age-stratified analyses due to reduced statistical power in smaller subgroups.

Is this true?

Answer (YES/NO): NO